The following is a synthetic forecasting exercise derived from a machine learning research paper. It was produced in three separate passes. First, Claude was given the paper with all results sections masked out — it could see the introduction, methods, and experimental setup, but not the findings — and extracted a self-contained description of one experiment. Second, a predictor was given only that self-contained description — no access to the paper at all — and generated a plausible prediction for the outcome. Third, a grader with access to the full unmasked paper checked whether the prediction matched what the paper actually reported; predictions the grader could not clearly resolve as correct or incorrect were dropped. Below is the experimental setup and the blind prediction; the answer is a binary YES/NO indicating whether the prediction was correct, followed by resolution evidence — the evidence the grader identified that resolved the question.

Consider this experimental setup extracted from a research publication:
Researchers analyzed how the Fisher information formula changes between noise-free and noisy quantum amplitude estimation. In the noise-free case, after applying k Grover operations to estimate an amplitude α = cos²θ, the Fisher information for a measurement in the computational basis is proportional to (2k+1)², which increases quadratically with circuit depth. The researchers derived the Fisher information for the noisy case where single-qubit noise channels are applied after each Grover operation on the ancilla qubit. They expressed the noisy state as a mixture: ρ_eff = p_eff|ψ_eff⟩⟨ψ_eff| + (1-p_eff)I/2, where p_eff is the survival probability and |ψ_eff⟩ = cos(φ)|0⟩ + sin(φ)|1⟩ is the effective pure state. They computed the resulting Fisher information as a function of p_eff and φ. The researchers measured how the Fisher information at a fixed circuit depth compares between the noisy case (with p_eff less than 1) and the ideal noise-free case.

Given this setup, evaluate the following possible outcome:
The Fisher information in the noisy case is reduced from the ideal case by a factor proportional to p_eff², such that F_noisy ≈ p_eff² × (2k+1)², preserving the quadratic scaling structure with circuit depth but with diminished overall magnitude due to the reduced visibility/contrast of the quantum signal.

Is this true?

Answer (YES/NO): NO